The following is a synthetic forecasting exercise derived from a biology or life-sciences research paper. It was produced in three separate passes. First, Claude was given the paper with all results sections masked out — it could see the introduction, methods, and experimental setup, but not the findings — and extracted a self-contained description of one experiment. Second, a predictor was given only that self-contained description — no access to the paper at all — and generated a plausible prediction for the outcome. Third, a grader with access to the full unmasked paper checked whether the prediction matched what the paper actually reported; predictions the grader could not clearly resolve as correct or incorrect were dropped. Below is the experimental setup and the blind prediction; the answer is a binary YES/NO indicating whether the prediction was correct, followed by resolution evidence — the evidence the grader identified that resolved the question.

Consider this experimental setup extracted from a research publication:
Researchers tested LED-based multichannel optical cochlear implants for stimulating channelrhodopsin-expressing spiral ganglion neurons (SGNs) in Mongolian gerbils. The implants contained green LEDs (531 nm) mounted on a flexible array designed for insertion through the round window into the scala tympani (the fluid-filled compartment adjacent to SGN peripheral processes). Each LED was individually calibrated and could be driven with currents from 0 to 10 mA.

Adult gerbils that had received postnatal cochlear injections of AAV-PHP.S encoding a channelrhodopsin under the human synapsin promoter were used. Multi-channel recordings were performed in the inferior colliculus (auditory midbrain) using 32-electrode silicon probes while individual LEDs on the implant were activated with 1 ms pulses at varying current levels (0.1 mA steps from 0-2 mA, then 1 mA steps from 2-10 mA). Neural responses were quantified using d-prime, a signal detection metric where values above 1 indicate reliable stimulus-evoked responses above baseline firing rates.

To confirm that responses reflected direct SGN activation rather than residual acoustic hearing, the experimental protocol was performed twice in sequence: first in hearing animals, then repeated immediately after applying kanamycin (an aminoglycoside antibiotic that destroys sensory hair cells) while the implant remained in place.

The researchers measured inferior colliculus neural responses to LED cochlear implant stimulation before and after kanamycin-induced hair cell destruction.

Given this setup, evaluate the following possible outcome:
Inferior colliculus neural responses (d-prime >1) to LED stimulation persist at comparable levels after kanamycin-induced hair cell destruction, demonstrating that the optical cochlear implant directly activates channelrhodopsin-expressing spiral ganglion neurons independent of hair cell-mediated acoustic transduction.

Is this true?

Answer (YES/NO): YES